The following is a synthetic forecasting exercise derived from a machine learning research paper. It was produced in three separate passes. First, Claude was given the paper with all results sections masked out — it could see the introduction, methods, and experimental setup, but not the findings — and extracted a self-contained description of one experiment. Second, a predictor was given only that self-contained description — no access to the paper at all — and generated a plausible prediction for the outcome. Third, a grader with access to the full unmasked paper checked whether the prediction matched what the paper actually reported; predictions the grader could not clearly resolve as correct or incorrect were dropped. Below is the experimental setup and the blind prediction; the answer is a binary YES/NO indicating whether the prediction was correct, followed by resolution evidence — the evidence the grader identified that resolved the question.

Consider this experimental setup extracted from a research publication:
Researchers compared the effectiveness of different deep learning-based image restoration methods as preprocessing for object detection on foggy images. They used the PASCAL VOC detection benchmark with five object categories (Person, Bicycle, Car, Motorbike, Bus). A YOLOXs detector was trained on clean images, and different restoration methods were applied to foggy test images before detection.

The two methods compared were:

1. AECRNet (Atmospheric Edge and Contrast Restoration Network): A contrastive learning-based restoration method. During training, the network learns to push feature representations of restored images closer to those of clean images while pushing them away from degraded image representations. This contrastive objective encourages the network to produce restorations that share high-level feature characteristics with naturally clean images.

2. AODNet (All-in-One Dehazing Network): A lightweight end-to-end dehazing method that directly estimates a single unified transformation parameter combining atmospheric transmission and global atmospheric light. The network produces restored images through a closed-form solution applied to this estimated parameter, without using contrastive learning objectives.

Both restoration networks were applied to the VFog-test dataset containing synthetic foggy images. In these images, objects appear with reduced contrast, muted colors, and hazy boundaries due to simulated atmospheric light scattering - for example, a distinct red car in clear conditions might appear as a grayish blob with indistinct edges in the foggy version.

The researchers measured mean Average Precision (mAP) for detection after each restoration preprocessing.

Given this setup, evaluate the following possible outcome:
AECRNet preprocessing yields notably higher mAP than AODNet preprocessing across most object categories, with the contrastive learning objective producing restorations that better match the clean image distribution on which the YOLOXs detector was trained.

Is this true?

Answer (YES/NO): YES